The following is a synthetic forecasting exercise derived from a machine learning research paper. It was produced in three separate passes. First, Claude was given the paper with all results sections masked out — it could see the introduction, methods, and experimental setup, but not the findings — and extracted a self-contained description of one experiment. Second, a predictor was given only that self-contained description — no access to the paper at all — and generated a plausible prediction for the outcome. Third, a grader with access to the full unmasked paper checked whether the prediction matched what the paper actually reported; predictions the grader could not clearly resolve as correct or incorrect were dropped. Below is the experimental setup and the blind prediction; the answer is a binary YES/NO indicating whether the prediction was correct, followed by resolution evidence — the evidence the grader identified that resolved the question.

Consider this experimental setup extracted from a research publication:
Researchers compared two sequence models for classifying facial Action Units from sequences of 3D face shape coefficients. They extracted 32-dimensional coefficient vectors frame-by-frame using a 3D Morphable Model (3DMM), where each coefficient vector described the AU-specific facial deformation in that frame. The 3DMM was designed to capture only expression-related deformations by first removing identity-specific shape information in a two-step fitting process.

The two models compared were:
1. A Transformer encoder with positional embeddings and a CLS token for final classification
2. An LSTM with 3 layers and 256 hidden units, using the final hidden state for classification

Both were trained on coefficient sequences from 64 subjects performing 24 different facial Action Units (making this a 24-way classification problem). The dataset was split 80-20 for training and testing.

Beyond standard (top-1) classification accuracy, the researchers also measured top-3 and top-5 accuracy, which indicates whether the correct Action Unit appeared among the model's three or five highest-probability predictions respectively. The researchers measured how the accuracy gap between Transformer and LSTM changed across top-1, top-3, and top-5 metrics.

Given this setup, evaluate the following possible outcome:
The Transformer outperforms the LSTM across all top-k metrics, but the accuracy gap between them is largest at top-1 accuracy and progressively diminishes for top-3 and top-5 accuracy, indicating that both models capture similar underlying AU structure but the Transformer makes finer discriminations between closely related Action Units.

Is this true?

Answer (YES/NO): NO